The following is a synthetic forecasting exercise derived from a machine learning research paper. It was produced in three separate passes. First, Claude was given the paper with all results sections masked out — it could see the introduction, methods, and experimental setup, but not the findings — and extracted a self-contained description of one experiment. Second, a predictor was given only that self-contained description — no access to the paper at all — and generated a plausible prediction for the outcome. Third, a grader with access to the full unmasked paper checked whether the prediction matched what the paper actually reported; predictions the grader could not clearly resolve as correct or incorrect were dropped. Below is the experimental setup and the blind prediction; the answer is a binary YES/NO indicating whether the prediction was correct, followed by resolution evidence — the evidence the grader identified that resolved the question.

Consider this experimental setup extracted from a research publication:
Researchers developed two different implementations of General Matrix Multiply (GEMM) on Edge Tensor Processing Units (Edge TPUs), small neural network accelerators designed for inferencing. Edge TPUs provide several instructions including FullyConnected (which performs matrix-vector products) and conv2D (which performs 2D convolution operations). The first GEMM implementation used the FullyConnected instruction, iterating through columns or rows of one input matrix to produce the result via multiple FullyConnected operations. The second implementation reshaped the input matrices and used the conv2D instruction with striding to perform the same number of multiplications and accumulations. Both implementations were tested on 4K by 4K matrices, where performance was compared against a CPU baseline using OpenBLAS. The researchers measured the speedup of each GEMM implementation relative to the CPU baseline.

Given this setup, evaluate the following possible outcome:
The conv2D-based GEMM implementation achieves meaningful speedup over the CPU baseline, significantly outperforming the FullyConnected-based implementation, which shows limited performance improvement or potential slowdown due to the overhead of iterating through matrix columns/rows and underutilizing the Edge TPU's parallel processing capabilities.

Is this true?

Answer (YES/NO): YES